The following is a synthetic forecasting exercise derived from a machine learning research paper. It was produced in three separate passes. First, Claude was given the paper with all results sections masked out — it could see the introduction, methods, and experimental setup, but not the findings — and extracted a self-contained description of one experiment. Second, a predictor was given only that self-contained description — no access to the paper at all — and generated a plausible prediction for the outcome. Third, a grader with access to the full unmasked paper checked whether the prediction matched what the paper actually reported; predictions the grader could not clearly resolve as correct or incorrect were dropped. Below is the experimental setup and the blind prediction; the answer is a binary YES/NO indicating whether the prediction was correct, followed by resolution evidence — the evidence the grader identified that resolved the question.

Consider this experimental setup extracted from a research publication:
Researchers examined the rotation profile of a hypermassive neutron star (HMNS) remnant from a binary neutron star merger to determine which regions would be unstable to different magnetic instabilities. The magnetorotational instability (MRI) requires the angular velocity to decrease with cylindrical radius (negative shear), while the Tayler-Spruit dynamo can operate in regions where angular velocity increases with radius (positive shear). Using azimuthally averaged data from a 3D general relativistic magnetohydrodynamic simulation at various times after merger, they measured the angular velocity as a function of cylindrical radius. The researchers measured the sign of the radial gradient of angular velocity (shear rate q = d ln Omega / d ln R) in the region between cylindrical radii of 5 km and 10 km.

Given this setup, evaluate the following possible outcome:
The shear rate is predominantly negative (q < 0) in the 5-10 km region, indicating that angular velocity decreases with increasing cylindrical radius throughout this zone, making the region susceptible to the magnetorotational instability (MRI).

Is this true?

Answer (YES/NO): NO